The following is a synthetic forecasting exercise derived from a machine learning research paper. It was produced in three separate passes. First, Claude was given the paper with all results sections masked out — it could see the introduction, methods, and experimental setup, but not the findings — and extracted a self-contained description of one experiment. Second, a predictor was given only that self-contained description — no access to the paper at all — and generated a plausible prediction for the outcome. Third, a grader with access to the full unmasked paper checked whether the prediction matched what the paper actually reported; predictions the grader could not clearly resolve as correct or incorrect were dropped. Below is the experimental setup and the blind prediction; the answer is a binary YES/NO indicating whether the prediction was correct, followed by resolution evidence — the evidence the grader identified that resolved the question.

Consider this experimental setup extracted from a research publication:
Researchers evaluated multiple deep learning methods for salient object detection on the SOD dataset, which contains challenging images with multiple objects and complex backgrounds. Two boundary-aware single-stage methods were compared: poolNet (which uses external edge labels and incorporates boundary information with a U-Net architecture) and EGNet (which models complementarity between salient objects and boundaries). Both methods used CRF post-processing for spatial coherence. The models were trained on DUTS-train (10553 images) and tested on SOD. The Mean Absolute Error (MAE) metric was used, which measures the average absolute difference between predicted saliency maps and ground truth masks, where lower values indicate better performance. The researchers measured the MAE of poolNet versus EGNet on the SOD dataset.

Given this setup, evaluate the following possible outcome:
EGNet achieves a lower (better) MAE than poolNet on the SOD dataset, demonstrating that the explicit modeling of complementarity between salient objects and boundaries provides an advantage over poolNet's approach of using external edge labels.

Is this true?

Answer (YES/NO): YES